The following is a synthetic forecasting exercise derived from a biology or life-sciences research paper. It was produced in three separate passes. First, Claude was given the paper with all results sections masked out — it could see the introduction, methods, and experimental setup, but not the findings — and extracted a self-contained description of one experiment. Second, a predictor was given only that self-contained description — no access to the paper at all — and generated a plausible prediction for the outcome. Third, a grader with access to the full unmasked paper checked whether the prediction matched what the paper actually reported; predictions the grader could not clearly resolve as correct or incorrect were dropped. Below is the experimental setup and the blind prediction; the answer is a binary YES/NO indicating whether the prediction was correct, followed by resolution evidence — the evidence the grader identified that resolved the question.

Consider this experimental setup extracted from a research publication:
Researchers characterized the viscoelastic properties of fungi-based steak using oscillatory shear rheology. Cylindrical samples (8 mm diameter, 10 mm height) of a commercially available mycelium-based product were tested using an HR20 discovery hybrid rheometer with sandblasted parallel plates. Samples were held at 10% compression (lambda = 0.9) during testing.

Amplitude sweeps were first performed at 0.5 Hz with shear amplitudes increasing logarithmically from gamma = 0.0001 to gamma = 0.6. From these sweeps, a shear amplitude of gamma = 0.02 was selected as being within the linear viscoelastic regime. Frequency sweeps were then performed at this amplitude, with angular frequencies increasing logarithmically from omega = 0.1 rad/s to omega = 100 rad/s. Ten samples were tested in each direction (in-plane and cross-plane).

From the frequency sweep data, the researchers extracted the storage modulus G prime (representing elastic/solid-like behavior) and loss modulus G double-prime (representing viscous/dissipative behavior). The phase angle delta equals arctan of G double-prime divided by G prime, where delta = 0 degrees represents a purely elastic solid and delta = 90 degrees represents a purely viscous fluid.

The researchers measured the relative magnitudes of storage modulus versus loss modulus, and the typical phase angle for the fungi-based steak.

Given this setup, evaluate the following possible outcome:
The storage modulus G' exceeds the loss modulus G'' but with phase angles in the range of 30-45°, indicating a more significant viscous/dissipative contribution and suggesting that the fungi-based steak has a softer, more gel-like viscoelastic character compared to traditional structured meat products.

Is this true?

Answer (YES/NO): NO